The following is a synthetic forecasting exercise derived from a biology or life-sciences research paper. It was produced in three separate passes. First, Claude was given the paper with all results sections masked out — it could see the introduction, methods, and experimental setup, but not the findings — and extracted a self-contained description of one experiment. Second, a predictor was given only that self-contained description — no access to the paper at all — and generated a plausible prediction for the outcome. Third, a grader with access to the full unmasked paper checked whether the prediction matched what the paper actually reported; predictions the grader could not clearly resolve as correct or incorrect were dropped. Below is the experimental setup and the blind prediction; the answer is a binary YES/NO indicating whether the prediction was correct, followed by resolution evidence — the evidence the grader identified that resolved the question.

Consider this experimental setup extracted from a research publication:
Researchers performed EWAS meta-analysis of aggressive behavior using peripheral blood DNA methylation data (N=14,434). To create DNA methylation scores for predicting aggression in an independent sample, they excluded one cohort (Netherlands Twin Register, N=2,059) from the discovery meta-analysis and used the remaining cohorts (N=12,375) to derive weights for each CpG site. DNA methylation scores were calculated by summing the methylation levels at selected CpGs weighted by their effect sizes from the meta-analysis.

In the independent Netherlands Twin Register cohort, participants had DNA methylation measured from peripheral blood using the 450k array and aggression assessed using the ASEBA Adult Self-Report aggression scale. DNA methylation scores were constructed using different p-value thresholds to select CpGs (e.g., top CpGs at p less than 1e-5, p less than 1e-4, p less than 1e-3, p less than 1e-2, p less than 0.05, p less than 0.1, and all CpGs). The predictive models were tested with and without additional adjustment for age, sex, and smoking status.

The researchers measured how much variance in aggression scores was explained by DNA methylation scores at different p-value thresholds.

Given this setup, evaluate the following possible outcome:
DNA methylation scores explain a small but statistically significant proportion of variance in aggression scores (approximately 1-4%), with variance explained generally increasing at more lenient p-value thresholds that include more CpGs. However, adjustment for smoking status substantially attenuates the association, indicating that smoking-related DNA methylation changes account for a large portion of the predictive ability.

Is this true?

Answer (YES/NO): NO